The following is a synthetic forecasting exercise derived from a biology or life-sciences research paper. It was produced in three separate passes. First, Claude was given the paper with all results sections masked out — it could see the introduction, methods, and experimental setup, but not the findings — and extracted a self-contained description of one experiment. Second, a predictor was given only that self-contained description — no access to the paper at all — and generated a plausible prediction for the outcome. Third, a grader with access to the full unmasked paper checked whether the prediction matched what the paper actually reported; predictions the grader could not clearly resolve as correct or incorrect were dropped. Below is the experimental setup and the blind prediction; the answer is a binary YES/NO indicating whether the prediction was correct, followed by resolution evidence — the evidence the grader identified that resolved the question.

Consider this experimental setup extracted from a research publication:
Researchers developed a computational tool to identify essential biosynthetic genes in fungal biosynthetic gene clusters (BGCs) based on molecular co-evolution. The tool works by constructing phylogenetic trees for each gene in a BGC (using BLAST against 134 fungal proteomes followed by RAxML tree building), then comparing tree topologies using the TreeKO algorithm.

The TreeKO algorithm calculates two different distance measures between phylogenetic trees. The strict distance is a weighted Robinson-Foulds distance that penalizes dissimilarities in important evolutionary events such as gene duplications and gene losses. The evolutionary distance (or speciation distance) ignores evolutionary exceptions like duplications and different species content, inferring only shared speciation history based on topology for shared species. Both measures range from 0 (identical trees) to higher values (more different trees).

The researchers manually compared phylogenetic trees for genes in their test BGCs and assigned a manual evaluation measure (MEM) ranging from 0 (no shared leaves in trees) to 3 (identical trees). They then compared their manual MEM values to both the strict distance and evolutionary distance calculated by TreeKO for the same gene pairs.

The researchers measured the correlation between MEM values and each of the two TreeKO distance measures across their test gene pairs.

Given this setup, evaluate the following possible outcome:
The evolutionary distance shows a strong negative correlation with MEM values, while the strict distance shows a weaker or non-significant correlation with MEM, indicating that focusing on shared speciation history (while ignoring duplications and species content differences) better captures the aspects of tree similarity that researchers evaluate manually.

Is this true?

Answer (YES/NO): NO